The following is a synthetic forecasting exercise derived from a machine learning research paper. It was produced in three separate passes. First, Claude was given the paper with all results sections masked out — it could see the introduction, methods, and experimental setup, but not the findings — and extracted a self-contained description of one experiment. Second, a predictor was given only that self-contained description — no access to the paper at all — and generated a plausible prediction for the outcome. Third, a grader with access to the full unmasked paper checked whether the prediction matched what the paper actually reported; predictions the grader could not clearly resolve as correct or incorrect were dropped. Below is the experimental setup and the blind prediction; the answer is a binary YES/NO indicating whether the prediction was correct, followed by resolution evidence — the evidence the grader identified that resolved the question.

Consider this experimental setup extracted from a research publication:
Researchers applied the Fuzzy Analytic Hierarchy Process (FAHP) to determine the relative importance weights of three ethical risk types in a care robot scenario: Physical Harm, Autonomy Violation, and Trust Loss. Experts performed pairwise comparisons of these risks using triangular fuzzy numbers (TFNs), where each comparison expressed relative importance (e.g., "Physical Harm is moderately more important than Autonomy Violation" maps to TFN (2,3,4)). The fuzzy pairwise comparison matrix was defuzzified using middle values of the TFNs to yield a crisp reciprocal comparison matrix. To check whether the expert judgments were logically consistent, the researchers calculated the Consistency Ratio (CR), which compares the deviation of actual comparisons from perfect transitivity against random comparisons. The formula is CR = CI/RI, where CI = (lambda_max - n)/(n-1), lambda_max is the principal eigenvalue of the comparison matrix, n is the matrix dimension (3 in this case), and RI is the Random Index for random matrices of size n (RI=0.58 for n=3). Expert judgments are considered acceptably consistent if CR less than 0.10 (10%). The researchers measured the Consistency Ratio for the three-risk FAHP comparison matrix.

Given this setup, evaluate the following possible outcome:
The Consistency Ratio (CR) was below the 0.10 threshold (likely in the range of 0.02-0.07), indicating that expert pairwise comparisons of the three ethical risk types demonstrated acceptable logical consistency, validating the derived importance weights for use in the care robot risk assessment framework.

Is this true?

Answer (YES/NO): NO